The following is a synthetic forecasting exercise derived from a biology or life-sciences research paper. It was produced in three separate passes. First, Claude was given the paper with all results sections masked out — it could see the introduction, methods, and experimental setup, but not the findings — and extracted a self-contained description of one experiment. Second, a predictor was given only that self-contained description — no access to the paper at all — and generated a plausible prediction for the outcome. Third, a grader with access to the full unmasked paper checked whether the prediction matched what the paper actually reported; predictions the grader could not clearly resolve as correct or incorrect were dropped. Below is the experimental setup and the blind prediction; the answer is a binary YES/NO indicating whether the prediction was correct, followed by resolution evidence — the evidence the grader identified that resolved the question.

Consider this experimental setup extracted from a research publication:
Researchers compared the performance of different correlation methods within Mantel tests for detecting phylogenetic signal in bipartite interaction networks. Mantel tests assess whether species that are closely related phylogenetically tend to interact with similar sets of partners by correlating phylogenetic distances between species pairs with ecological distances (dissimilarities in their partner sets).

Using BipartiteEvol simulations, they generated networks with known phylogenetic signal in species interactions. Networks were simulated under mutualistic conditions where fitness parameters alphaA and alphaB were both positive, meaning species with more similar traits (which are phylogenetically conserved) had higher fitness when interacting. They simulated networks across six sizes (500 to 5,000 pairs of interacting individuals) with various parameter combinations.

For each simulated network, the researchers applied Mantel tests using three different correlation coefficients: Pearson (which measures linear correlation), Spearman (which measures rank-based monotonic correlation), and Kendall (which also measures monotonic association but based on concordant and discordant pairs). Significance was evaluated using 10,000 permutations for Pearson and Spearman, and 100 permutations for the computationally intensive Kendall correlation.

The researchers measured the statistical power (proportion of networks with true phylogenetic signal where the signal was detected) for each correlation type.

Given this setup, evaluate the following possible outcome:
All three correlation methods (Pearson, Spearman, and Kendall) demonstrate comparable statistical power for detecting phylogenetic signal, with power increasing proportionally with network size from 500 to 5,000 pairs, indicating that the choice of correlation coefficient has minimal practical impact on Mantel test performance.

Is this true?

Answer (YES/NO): NO